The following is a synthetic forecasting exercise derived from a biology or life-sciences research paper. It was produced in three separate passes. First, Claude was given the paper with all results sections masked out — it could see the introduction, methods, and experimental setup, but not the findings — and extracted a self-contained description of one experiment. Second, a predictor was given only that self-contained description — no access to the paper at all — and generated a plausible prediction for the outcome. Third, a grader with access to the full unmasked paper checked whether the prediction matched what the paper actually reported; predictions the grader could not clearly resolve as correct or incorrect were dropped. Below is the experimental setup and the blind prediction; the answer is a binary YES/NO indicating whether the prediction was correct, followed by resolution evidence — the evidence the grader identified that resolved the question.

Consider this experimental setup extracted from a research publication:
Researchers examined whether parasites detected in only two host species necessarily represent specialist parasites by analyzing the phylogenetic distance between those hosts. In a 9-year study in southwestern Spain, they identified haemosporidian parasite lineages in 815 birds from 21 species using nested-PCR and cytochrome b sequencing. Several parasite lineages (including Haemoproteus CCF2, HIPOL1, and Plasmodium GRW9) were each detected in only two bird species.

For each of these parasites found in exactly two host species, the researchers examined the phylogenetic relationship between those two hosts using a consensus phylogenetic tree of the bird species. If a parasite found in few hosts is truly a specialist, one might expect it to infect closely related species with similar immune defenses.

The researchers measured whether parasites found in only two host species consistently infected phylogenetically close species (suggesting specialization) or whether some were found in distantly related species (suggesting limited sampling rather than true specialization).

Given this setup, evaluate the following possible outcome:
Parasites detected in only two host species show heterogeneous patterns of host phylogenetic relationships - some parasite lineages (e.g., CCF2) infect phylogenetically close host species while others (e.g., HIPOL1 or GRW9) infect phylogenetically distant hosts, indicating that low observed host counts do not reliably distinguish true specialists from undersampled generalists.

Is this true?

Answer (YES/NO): YES